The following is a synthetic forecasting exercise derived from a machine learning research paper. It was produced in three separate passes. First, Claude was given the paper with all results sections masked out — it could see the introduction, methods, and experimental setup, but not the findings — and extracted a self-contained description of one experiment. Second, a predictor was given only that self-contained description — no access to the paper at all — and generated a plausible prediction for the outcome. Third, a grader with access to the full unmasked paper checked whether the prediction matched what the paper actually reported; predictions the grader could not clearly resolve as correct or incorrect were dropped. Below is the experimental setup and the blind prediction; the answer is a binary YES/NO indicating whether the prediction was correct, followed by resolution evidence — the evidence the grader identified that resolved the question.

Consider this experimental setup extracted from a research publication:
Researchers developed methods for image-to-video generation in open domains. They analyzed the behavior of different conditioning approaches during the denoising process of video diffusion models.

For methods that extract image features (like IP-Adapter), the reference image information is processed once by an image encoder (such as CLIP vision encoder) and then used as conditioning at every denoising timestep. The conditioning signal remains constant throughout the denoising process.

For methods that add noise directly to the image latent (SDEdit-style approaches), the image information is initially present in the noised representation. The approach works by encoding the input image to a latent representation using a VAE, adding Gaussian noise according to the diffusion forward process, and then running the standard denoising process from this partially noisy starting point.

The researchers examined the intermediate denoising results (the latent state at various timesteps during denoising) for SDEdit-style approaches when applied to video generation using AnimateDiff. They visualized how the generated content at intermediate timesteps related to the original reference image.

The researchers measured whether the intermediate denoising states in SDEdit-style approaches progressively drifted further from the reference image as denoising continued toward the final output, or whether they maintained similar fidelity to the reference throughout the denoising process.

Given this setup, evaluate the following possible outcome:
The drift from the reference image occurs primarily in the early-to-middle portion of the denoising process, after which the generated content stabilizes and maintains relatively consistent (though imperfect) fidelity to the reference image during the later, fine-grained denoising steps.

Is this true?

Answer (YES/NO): YES